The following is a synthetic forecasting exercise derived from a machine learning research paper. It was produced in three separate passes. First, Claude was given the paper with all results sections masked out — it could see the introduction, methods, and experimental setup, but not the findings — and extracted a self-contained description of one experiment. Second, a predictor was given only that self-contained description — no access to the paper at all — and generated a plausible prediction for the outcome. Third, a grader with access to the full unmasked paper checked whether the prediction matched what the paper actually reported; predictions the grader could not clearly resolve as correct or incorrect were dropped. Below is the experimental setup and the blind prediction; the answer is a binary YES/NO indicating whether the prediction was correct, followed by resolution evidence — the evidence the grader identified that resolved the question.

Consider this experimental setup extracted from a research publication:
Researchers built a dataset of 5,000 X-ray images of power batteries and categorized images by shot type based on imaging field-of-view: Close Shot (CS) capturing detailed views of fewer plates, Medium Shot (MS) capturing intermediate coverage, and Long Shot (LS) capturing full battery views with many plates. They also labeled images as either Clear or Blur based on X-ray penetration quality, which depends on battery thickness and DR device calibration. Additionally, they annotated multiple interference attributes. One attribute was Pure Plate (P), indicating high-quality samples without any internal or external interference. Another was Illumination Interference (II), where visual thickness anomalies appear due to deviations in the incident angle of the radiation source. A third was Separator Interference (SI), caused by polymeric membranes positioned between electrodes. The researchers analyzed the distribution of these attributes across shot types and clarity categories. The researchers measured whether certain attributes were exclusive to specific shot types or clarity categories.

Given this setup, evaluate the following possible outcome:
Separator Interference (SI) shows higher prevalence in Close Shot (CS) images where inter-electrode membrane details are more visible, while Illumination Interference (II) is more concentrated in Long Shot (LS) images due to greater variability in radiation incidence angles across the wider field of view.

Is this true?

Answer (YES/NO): NO